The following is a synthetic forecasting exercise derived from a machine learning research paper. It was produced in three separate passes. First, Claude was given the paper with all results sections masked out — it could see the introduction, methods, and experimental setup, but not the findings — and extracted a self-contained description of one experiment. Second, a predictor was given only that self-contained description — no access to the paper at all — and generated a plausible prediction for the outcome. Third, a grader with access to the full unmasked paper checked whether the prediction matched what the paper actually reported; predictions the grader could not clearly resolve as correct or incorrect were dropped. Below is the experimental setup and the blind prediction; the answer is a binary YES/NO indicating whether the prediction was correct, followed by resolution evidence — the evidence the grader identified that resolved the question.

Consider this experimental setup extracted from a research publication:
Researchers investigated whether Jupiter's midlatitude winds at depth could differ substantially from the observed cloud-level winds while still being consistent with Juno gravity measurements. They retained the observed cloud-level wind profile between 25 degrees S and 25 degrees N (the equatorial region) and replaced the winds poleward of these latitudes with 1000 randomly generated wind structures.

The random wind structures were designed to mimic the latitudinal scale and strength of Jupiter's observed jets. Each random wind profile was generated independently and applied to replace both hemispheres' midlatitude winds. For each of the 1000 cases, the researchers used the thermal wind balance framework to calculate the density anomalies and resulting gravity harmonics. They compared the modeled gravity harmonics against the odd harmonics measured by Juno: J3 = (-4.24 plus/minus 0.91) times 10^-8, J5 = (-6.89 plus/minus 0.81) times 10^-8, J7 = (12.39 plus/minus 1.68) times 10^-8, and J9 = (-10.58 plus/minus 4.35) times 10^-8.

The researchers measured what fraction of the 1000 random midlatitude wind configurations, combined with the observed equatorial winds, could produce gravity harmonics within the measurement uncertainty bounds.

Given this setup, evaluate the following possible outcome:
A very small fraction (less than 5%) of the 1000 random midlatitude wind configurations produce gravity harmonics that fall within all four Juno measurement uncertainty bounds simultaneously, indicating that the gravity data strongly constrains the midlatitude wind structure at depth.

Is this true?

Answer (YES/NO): YES